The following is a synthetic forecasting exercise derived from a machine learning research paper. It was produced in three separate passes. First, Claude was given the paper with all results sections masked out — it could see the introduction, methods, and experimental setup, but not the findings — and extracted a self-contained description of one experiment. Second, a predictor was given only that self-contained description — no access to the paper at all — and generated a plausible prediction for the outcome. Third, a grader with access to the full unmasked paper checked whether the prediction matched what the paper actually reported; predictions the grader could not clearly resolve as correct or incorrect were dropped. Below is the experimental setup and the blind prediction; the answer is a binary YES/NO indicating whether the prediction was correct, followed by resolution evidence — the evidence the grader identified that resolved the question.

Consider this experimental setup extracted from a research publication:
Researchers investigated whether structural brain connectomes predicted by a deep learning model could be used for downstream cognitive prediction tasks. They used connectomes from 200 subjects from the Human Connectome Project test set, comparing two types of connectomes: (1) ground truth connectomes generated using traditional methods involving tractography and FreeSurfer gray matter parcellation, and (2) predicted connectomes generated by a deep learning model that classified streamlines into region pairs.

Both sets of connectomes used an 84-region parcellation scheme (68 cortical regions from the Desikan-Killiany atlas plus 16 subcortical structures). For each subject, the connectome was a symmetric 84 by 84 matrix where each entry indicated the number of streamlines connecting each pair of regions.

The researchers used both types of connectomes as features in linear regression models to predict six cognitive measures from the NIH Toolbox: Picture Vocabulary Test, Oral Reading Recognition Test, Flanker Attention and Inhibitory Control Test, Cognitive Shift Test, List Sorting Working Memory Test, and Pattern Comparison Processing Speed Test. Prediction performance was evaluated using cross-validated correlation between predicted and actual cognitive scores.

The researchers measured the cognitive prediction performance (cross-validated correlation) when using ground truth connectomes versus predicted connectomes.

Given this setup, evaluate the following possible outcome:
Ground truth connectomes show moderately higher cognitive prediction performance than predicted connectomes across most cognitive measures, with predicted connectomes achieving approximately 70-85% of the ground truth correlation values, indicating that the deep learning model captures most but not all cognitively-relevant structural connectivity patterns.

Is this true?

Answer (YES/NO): NO